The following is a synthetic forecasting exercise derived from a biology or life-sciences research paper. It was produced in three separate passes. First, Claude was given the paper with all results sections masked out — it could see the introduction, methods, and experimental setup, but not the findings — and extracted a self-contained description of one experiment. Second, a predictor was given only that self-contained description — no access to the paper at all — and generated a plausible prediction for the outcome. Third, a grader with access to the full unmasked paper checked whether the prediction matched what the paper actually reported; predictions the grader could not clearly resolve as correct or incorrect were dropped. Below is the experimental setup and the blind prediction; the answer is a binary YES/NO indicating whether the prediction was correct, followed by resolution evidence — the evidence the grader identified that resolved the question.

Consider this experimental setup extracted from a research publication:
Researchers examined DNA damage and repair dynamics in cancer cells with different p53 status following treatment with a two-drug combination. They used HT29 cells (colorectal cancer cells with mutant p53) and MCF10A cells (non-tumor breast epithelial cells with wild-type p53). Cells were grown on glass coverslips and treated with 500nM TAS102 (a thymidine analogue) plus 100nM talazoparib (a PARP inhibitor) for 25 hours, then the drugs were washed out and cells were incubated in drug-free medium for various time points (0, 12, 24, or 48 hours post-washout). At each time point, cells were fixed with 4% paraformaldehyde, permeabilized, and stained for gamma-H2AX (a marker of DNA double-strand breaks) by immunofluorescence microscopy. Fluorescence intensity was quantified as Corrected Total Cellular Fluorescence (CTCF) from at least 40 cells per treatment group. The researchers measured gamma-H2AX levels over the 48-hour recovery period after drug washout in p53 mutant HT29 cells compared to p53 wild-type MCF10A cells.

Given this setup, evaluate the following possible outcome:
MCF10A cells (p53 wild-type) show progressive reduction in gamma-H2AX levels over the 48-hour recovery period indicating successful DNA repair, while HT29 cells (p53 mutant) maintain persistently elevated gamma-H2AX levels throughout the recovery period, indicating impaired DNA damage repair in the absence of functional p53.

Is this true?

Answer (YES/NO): YES